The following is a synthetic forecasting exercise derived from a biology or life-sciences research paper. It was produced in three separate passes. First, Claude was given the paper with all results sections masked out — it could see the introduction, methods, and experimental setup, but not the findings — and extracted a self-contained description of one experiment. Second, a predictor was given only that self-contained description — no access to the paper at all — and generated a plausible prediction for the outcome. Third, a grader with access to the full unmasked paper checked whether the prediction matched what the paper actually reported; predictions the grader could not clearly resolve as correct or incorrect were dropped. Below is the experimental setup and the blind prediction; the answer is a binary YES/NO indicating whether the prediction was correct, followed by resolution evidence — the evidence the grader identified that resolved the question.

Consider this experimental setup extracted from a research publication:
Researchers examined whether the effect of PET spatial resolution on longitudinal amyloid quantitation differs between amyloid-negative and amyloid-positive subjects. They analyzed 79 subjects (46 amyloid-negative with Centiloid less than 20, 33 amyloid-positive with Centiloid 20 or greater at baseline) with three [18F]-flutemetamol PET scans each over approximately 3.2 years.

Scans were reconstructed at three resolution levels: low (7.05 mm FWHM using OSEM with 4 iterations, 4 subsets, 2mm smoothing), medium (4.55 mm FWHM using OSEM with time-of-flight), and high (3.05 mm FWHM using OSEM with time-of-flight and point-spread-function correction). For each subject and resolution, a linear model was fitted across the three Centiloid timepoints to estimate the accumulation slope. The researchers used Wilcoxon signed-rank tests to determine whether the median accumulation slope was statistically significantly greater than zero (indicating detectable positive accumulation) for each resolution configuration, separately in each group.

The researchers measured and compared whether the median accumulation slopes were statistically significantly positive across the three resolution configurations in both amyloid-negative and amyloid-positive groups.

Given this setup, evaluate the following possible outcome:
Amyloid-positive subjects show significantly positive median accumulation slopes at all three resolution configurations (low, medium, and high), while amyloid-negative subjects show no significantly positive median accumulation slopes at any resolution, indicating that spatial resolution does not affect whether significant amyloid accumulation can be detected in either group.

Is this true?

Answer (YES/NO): NO